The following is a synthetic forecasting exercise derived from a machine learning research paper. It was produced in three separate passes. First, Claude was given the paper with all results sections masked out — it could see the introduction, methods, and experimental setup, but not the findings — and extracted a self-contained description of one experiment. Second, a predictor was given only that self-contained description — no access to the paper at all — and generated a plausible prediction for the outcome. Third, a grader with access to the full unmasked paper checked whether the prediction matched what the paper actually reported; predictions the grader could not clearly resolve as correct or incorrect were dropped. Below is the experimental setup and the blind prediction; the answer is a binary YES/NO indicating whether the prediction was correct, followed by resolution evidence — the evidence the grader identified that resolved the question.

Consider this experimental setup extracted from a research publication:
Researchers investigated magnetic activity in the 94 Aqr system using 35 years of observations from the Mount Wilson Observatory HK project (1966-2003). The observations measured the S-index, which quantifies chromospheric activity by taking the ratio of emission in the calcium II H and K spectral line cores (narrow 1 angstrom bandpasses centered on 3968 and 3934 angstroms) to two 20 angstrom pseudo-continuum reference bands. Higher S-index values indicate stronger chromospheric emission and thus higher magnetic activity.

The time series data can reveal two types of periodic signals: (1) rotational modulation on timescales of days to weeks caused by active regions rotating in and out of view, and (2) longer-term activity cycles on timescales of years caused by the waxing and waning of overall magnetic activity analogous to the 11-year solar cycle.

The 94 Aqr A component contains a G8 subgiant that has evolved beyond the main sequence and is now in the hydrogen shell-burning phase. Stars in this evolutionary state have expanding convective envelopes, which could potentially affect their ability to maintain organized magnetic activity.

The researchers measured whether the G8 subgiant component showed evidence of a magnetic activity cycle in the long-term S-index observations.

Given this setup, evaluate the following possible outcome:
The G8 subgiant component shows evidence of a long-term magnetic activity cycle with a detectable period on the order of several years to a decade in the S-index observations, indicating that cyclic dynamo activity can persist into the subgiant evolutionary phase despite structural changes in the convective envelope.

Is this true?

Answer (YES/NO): YES